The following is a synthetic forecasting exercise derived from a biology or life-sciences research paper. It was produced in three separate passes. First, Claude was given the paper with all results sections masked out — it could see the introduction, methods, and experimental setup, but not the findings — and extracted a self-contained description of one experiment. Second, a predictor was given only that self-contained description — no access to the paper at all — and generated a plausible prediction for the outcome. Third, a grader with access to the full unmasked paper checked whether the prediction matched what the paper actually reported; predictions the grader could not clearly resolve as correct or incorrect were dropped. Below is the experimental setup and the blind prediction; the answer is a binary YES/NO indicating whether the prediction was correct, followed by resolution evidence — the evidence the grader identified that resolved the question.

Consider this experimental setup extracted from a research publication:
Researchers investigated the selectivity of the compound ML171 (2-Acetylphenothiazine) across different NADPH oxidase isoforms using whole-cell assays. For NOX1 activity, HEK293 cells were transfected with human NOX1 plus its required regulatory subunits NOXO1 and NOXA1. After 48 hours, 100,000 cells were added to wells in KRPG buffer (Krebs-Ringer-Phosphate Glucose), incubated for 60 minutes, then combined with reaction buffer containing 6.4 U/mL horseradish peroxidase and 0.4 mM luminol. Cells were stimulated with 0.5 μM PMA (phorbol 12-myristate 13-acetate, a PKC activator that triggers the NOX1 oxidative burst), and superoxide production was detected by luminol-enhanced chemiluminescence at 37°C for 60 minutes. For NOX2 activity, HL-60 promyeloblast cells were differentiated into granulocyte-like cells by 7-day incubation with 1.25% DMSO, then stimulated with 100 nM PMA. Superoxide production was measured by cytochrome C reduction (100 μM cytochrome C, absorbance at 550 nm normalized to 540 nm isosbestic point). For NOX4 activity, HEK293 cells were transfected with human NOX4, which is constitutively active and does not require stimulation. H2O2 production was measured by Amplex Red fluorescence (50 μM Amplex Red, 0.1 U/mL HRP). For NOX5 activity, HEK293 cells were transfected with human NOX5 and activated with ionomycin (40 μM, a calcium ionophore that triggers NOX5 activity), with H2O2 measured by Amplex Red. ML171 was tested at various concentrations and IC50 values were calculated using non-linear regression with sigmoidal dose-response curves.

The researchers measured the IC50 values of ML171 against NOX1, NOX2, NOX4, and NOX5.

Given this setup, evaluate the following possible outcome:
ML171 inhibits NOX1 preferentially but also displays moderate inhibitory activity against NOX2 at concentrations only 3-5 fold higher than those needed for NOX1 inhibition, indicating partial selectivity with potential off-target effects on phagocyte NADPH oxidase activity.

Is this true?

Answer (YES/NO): NO